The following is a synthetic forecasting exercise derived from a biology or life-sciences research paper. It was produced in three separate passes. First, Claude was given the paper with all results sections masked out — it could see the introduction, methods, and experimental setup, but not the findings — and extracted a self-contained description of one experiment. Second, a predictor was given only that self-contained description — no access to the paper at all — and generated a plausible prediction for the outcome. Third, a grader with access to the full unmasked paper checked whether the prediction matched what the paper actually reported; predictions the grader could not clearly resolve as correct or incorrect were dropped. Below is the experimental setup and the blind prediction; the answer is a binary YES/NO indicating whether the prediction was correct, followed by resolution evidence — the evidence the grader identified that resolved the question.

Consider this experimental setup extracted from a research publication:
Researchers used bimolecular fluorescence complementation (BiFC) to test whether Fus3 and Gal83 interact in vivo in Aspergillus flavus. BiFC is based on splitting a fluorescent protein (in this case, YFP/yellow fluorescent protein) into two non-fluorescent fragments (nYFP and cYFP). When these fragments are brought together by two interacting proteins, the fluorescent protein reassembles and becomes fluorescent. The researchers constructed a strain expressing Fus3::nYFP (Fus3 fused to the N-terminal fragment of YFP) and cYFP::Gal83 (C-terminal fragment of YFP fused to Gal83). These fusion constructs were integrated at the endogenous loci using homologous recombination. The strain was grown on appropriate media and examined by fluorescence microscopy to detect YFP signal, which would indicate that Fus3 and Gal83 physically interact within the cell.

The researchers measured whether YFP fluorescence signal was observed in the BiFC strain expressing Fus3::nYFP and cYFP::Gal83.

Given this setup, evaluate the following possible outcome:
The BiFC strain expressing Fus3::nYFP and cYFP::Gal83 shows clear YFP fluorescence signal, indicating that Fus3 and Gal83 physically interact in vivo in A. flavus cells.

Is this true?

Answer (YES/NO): YES